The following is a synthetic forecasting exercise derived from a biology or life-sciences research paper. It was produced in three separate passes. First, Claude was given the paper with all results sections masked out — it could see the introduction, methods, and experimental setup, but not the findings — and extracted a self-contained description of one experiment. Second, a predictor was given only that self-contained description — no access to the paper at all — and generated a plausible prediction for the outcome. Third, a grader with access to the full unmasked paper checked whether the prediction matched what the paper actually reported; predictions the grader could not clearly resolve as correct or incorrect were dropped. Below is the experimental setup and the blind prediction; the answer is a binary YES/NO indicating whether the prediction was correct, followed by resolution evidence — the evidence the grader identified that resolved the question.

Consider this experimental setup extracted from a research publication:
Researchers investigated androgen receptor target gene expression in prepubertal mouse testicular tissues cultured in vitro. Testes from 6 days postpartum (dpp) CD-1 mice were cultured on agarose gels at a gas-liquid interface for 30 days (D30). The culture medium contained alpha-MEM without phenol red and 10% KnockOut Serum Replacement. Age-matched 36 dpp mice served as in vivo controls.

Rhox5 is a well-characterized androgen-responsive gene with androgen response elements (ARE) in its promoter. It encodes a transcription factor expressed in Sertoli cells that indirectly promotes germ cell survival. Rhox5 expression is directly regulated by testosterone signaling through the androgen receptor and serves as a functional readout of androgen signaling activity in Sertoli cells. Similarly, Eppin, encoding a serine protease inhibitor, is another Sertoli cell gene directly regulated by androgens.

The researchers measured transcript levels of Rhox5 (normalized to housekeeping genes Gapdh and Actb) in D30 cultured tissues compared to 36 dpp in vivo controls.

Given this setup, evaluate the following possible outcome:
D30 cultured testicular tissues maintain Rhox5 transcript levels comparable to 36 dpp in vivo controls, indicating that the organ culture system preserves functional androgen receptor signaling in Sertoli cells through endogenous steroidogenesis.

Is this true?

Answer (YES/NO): NO